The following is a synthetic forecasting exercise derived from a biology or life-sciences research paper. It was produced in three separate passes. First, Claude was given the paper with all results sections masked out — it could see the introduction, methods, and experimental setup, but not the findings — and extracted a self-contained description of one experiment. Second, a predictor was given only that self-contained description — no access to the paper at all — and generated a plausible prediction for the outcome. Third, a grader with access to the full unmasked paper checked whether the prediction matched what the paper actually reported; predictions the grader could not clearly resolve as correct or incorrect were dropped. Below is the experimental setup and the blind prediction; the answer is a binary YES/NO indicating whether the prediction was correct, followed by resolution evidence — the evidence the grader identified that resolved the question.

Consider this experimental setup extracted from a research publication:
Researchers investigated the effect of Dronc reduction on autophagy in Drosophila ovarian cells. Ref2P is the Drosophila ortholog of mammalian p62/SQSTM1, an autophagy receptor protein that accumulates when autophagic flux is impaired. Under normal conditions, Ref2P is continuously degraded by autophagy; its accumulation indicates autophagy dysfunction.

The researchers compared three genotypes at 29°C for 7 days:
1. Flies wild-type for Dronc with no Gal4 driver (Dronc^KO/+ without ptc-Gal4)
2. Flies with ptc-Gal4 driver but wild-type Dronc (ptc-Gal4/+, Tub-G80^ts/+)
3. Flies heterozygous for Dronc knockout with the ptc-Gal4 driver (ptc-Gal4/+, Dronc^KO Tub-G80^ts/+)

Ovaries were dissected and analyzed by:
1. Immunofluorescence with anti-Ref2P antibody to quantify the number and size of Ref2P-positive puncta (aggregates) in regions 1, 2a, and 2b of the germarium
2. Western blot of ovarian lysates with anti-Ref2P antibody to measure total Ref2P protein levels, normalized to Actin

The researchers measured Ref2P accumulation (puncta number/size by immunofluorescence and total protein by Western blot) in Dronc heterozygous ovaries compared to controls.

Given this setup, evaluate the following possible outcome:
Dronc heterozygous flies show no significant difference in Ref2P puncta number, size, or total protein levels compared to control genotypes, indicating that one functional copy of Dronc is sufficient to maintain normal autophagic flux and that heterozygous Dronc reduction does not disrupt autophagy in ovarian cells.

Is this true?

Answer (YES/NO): NO